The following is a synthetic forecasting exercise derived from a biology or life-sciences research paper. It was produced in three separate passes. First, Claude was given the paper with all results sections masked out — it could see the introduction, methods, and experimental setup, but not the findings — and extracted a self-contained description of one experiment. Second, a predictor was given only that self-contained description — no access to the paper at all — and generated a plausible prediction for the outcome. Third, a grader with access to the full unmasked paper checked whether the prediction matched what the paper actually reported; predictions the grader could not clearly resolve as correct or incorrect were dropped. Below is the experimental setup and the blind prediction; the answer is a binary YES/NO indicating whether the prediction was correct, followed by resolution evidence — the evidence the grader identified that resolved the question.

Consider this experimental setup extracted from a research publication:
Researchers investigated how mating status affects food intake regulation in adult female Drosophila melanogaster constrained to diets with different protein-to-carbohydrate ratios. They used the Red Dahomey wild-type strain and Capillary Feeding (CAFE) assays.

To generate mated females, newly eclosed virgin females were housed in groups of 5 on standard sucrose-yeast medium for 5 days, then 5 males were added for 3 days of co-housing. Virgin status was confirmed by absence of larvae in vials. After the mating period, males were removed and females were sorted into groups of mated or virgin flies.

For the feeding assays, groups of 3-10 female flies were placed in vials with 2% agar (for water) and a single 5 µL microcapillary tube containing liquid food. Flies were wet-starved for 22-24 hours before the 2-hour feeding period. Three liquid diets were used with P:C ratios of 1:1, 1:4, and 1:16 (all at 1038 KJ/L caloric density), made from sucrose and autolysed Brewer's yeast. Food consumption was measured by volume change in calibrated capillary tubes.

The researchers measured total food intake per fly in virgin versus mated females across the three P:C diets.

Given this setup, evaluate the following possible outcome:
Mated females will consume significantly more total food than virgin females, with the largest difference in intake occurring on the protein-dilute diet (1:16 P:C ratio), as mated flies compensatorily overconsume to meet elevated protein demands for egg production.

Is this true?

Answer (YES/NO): NO